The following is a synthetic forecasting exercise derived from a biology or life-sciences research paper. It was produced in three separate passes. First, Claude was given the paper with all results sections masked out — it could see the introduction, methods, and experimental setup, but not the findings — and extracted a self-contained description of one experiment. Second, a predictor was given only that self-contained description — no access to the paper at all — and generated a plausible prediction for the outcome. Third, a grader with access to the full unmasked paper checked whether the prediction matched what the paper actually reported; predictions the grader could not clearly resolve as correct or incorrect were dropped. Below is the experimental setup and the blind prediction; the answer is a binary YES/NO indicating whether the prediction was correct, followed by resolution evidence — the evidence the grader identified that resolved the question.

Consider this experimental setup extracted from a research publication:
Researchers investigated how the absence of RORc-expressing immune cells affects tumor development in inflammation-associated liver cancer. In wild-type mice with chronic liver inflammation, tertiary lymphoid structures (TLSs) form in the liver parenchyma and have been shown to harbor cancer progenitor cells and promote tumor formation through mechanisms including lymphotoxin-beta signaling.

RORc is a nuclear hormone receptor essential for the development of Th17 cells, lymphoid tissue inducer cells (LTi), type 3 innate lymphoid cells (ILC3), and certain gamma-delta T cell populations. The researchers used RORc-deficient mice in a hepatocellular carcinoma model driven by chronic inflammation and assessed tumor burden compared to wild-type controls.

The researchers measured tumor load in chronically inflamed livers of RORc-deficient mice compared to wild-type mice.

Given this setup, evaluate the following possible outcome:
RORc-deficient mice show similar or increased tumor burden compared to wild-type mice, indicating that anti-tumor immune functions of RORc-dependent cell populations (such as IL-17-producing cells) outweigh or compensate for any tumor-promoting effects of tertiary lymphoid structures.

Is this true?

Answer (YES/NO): NO